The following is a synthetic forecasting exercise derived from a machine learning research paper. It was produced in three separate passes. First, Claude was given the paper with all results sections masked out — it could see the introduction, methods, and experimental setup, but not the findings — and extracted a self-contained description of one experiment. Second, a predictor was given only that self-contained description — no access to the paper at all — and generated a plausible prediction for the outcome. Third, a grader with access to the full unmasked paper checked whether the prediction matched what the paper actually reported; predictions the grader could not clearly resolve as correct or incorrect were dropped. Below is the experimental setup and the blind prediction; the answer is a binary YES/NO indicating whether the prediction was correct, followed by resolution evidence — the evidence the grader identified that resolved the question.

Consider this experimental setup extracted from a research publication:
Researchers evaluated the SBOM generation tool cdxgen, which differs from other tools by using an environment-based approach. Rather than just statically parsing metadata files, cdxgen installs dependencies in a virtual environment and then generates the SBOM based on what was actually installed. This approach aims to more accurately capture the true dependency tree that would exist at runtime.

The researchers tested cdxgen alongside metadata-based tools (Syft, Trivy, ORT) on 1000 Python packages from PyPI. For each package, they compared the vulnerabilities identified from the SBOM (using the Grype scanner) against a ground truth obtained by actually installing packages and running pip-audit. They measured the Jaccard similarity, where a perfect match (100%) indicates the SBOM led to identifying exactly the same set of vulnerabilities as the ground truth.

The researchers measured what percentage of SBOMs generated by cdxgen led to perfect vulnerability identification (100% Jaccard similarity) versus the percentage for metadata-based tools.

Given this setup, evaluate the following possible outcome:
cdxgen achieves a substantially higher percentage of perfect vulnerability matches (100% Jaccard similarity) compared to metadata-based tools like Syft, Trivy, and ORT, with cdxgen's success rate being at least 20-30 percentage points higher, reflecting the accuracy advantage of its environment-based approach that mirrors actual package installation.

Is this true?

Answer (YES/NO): YES